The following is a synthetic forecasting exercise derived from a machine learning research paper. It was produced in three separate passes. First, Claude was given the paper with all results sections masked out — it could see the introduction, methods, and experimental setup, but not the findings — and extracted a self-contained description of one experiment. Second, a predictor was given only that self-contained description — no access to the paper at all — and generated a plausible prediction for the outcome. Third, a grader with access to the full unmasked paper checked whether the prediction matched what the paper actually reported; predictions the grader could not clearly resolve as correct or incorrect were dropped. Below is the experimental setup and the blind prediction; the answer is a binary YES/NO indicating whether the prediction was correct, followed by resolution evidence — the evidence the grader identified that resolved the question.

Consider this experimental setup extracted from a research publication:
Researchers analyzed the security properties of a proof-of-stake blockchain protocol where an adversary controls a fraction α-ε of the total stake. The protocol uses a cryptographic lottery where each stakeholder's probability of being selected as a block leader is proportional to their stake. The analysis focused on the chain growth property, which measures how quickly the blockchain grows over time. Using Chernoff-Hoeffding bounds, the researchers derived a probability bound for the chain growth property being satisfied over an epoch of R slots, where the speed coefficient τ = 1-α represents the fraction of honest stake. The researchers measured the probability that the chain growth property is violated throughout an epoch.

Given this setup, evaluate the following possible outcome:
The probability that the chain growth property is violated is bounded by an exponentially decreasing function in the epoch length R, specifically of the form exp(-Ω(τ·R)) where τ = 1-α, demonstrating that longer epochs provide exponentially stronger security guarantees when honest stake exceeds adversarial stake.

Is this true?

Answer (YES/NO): NO